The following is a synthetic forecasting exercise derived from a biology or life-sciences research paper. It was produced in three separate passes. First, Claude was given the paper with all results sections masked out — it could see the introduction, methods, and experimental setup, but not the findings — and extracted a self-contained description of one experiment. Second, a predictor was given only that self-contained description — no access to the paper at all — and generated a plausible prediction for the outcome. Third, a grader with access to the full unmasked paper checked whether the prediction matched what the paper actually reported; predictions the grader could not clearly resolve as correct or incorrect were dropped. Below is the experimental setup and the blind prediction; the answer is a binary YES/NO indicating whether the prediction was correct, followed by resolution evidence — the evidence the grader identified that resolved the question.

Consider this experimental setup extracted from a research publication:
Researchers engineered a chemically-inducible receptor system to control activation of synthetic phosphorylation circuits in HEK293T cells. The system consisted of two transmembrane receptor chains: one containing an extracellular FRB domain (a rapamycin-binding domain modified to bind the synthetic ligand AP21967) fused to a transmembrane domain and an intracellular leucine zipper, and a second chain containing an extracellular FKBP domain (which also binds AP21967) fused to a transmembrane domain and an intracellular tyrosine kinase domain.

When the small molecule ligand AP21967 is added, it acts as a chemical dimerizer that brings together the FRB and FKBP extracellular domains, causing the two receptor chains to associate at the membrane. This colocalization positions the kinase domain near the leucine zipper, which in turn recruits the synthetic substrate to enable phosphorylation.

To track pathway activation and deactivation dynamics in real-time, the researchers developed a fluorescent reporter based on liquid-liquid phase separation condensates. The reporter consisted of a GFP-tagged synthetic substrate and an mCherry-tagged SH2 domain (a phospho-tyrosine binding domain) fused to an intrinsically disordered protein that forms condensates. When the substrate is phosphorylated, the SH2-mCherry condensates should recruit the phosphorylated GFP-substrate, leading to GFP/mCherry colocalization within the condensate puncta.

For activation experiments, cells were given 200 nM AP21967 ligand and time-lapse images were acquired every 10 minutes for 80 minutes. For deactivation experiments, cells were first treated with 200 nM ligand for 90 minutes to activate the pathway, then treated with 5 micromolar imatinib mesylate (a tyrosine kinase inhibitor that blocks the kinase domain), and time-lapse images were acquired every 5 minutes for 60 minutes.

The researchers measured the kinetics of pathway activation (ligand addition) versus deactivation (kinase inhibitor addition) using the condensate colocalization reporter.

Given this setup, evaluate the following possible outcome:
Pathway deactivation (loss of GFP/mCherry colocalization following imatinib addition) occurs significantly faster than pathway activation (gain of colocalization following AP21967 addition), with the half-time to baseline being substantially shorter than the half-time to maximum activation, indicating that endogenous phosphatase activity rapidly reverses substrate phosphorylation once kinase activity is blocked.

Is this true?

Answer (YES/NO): NO